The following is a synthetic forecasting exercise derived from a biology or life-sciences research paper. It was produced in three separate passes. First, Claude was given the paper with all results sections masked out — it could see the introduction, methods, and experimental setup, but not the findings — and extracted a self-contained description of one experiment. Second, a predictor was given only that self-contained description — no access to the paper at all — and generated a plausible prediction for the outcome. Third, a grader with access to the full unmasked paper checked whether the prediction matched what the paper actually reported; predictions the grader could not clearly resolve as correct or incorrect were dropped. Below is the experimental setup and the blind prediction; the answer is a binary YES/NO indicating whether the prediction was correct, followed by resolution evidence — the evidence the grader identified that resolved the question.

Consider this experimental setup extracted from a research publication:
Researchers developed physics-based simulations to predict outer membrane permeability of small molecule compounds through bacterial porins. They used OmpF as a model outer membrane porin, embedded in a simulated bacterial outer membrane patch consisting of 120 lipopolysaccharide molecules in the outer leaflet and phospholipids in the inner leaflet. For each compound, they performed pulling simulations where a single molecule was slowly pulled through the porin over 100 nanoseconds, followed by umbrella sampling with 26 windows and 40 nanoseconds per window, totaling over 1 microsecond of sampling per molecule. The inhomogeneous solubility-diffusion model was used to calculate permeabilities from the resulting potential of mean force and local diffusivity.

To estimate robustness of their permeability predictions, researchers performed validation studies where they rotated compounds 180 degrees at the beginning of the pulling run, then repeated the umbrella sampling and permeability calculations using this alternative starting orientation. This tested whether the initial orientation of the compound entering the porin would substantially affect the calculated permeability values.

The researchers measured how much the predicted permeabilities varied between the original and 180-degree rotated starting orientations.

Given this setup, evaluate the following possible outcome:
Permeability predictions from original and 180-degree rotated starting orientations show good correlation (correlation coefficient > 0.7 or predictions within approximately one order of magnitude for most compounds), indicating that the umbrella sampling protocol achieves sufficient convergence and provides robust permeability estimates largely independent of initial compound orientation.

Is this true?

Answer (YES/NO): YES